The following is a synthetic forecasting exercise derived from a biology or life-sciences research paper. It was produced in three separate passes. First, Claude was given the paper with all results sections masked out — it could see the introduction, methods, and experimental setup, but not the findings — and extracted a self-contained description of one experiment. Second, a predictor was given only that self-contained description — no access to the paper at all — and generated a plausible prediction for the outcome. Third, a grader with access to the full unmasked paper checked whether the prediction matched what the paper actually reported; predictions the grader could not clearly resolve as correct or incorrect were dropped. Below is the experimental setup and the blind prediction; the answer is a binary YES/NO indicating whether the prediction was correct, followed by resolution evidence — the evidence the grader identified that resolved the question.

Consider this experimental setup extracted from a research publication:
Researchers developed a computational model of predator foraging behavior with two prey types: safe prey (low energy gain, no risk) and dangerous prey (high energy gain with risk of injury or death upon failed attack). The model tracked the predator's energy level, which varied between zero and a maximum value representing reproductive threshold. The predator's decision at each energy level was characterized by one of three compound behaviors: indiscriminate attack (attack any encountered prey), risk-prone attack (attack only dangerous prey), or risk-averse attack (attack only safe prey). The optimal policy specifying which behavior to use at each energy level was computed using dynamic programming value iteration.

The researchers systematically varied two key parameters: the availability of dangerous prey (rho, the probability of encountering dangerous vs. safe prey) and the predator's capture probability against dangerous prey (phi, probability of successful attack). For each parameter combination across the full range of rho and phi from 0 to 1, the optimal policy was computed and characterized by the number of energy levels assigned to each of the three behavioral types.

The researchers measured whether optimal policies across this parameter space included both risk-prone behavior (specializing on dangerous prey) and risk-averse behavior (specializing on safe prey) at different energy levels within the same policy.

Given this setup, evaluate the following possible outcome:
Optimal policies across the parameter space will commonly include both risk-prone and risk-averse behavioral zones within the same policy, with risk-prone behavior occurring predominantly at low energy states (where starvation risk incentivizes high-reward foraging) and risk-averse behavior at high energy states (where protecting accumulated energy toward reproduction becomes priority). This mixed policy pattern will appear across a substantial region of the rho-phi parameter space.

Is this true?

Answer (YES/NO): NO